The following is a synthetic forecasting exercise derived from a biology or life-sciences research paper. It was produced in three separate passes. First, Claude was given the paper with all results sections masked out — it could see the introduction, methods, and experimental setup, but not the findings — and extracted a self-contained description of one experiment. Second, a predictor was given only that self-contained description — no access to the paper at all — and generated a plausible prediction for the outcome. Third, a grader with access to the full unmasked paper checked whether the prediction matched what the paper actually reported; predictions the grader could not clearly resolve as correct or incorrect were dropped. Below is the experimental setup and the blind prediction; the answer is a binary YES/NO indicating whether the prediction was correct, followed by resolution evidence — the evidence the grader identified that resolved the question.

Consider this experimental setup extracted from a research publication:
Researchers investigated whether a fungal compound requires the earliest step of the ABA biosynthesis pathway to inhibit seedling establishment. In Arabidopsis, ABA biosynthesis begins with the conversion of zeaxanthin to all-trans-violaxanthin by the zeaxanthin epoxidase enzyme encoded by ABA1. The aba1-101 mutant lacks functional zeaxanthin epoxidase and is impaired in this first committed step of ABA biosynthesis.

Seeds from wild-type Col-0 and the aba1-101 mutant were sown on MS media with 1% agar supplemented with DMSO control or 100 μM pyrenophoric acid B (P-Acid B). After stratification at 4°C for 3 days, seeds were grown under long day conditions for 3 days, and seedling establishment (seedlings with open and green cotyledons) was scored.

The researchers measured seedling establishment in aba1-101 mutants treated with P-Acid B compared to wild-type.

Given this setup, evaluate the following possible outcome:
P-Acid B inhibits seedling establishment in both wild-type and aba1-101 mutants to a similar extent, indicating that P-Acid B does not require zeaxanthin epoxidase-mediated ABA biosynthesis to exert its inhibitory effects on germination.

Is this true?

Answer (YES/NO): YES